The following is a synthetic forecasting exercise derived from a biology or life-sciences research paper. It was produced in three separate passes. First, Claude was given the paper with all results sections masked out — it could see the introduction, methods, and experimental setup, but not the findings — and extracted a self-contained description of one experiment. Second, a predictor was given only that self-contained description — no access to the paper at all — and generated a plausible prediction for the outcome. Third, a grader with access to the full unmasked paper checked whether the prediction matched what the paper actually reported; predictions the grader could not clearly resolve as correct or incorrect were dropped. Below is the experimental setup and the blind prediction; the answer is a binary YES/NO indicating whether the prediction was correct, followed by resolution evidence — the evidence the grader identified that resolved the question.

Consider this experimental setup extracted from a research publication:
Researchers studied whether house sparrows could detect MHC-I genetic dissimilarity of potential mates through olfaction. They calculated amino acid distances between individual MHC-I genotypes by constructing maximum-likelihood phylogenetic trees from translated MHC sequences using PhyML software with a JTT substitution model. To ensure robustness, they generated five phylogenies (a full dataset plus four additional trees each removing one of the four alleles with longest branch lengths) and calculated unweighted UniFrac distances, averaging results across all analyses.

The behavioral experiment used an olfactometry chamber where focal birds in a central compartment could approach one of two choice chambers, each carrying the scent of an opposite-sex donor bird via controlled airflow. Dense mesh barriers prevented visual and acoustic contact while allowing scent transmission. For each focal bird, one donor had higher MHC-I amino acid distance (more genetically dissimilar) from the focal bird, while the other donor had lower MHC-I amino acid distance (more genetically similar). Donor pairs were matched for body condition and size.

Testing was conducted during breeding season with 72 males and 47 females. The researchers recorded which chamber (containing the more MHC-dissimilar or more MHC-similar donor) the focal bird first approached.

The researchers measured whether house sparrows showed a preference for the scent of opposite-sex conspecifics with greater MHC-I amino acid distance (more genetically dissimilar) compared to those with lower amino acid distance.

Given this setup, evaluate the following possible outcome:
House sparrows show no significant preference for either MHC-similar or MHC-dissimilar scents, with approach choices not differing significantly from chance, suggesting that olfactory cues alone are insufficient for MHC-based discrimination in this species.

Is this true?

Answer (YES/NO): YES